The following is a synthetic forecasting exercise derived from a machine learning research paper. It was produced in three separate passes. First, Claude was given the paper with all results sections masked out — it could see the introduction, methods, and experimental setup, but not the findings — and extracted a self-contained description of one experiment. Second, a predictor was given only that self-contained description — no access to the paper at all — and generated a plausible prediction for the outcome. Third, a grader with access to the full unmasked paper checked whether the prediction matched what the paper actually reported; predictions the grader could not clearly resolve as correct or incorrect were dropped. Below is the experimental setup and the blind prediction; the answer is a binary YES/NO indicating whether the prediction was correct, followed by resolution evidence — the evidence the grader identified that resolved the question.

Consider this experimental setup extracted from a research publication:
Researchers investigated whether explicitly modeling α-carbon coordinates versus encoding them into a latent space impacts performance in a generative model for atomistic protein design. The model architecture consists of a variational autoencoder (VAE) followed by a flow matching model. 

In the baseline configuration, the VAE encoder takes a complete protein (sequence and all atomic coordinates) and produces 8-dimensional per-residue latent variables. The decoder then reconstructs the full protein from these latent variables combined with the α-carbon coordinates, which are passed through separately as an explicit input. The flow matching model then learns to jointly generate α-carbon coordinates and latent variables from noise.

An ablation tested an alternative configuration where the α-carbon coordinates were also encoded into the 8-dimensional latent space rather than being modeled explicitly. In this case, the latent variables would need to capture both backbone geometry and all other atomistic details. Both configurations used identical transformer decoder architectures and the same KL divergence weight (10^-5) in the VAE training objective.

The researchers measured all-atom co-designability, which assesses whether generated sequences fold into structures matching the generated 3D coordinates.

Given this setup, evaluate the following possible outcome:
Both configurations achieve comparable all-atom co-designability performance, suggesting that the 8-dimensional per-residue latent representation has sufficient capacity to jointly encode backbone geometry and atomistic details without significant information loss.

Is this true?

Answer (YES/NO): NO